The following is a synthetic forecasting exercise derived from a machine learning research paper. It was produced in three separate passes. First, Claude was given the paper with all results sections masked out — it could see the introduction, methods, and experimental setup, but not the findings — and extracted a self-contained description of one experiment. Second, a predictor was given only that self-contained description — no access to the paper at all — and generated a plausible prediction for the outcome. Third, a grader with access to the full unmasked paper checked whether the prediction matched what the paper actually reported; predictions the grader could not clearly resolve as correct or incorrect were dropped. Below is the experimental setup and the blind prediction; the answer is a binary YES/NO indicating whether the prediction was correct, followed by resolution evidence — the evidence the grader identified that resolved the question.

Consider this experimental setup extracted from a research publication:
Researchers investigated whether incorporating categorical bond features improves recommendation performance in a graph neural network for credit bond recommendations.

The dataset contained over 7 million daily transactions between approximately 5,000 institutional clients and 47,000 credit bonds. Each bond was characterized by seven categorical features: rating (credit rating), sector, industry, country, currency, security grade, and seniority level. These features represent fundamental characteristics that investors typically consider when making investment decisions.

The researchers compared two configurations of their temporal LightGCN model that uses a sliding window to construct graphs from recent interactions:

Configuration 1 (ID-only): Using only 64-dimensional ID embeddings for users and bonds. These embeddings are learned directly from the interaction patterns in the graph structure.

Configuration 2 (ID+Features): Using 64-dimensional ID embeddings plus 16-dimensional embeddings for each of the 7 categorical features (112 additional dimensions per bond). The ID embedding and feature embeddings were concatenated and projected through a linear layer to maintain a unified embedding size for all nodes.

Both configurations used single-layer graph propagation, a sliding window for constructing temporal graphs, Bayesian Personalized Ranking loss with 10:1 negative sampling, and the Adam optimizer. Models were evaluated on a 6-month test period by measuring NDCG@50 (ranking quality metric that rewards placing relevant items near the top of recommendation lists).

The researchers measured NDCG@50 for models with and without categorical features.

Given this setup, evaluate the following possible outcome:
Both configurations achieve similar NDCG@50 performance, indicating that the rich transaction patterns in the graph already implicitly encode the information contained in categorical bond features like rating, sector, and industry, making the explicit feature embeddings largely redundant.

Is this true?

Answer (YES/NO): NO